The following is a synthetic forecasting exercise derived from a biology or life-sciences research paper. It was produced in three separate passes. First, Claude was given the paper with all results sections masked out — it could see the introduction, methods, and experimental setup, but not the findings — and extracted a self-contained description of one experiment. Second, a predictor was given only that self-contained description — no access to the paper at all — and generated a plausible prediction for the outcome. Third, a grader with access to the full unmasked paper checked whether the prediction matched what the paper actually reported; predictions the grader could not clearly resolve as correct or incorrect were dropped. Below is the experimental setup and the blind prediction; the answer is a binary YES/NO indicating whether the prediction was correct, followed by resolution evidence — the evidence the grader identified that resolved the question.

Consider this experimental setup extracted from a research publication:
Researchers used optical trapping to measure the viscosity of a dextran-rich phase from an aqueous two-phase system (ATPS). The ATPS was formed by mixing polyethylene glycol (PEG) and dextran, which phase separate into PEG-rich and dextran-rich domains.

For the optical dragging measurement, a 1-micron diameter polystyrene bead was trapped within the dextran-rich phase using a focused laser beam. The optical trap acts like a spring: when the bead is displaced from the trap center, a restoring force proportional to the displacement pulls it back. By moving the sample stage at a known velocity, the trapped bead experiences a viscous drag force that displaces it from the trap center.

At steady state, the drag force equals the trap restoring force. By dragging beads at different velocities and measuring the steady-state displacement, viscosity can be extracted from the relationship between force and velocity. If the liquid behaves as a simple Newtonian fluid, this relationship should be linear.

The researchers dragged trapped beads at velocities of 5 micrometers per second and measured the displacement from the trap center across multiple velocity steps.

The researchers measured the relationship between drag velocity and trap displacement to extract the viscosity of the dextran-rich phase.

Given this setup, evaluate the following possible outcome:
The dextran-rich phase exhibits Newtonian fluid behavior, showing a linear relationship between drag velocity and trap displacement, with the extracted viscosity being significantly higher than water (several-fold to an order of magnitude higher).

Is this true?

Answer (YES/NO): YES